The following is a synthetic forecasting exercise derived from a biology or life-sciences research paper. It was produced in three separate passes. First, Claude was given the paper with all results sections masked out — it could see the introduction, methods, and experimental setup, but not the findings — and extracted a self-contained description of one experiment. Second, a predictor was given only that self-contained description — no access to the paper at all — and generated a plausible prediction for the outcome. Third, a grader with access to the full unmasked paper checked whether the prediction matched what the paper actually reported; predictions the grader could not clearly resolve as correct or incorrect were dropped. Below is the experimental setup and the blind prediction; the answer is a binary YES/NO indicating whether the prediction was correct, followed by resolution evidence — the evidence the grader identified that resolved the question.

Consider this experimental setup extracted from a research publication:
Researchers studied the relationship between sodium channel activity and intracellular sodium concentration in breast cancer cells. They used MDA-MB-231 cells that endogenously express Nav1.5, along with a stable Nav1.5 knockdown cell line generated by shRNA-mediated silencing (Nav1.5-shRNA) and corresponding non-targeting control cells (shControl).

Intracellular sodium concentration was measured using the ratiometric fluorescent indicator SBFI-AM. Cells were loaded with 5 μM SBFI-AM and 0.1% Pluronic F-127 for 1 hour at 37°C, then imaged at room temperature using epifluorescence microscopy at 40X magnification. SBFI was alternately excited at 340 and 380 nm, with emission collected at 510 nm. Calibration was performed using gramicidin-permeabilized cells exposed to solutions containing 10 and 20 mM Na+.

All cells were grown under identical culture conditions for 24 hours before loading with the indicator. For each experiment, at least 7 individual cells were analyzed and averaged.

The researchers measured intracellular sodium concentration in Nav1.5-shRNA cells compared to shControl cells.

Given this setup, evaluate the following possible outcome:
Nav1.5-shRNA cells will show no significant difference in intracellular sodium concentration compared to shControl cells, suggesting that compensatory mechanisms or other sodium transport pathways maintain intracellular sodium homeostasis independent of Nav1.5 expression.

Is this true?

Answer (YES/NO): NO